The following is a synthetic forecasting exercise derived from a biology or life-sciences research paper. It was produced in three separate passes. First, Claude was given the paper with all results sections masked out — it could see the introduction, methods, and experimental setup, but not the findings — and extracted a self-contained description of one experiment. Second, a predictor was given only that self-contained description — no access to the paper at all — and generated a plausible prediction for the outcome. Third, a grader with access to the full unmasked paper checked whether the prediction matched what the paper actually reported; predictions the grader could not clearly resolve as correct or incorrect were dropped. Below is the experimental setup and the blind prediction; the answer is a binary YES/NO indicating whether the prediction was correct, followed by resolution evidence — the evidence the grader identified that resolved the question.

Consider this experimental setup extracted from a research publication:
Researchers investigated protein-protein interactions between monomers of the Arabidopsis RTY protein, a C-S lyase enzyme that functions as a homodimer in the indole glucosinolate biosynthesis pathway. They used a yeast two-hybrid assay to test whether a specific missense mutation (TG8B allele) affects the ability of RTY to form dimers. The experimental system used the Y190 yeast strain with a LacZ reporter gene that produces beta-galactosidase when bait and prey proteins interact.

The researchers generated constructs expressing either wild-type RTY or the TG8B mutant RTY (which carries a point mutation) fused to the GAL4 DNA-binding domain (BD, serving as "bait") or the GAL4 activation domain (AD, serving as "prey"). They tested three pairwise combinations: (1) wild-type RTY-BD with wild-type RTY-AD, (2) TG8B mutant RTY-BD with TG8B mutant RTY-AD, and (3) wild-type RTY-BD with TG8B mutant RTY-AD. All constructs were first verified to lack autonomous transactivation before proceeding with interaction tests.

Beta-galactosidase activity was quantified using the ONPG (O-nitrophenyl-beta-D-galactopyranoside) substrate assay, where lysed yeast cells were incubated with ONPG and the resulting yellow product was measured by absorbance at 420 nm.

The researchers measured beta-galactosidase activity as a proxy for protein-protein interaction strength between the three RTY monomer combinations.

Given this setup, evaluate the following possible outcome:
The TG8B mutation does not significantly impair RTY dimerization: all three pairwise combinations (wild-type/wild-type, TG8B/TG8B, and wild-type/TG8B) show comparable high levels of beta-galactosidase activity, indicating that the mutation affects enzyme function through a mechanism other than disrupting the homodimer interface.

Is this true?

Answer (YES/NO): NO